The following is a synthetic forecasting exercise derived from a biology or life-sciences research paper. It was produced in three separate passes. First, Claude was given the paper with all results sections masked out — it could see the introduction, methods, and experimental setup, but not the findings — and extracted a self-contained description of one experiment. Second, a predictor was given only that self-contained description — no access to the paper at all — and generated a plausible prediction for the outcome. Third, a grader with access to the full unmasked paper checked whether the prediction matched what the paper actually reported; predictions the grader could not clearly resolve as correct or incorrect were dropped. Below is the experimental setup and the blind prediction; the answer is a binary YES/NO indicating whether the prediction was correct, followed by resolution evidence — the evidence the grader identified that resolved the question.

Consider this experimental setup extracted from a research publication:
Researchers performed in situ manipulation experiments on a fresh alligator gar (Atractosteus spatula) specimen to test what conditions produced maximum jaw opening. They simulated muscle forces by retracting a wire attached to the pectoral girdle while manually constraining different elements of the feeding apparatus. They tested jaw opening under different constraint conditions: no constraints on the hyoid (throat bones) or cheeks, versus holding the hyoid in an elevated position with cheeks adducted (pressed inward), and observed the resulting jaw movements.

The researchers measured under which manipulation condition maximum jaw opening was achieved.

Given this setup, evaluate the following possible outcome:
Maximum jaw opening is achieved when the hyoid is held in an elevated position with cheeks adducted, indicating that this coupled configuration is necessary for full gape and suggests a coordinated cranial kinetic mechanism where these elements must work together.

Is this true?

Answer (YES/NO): YES